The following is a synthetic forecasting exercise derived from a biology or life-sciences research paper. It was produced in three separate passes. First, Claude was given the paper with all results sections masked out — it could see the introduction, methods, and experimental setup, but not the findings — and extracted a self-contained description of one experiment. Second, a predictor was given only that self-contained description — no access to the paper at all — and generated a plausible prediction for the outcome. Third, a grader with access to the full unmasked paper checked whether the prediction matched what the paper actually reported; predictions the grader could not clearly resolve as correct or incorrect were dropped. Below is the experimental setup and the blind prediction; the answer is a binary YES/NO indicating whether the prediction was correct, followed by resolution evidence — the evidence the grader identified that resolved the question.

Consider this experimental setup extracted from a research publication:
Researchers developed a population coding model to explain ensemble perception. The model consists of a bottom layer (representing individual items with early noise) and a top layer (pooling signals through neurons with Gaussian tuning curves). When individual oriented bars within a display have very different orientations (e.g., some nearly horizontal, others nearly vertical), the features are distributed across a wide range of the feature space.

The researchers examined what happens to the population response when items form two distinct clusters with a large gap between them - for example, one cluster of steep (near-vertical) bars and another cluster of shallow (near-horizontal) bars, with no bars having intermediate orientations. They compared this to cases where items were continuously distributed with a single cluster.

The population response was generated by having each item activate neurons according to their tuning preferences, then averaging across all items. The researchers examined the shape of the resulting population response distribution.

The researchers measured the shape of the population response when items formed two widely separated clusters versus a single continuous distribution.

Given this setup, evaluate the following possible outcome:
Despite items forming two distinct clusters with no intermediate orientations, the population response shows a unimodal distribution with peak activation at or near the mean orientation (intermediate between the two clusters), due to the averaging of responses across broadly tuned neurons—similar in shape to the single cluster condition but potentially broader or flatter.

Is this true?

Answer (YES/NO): NO